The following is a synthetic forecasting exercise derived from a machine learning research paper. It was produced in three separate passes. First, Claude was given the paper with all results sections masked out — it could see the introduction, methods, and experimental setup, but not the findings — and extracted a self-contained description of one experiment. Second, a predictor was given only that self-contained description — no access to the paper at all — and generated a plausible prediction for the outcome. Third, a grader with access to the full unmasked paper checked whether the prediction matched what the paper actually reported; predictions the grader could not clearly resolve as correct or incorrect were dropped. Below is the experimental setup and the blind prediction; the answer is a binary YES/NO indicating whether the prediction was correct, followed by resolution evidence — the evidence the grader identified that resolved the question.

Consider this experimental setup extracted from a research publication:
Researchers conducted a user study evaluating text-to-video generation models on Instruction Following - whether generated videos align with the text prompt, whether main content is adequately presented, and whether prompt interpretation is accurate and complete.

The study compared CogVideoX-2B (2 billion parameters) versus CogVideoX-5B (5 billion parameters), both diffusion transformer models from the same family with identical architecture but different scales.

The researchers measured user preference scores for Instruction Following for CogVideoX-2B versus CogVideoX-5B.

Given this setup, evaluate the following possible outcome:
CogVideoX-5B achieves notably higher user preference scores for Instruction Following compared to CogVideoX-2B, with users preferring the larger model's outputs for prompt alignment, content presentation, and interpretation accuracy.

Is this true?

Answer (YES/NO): YES